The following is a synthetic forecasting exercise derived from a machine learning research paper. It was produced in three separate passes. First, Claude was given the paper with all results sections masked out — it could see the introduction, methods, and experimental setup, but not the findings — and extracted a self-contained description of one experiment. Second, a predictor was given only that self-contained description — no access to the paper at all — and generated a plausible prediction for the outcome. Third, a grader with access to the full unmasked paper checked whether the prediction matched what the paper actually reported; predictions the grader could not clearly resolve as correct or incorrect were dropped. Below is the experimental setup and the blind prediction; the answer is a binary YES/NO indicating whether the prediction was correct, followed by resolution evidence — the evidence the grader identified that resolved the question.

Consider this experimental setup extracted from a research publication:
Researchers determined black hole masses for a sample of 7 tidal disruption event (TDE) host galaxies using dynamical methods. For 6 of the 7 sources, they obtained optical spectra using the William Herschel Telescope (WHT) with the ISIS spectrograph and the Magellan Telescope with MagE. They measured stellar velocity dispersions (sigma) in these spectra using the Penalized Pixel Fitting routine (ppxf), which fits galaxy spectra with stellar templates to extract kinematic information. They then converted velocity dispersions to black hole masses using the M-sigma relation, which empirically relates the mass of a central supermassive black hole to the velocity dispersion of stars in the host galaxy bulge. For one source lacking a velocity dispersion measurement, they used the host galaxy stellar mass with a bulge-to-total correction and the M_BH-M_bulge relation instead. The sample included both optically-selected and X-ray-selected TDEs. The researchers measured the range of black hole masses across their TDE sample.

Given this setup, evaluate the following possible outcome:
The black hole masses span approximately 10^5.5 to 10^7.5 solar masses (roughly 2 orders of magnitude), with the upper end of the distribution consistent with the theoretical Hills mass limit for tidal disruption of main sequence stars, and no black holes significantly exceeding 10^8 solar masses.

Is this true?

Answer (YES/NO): NO